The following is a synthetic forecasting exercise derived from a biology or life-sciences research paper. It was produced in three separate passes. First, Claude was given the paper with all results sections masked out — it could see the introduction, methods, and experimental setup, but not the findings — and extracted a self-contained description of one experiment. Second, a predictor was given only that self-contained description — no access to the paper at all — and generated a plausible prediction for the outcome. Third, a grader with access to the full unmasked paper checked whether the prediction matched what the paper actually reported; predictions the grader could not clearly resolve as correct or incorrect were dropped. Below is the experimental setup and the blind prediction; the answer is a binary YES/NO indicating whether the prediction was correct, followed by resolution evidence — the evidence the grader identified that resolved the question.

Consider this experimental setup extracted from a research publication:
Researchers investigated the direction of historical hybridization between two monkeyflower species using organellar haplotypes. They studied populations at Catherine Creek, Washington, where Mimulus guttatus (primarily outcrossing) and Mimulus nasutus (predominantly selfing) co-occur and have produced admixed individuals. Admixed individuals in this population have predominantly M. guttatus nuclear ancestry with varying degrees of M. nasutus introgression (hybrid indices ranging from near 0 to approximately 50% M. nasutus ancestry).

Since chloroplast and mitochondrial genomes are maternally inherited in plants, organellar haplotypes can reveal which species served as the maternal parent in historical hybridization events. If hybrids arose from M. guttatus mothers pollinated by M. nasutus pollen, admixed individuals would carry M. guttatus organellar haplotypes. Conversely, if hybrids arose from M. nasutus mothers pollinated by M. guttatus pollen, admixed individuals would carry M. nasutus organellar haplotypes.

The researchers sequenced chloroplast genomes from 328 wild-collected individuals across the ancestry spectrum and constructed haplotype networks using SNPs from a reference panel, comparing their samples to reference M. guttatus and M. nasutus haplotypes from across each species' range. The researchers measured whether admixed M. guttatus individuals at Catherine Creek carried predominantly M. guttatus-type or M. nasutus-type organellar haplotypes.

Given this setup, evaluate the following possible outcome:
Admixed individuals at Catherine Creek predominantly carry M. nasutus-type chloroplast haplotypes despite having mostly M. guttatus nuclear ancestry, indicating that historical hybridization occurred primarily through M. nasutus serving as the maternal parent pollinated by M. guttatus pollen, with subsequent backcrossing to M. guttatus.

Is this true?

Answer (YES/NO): YES